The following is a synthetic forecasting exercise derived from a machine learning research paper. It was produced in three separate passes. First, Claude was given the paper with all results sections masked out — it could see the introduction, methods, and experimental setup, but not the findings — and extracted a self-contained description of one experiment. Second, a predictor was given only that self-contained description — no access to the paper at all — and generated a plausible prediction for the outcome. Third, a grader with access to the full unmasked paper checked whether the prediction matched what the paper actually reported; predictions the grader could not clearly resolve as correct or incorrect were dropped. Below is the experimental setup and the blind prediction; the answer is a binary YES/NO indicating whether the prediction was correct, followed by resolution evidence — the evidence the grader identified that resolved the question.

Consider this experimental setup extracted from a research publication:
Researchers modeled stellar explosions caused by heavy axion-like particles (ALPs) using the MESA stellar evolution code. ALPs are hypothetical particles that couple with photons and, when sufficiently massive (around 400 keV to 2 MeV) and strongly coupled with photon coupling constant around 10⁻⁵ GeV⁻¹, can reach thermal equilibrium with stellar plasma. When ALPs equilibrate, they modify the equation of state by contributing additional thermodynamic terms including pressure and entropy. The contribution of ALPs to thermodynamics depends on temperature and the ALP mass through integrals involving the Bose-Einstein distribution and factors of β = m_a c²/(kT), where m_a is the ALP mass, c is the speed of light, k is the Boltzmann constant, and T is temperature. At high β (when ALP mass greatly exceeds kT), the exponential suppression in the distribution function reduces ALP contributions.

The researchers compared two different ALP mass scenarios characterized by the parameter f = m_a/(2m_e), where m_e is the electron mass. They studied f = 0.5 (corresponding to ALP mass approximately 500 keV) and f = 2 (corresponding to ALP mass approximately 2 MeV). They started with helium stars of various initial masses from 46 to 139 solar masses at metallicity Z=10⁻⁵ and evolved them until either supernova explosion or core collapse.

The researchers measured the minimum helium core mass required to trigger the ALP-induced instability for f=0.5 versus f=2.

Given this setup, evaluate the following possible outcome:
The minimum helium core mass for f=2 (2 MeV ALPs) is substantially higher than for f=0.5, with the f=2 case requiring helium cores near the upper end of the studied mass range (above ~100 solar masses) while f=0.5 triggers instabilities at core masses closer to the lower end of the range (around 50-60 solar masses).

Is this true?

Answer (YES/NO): NO